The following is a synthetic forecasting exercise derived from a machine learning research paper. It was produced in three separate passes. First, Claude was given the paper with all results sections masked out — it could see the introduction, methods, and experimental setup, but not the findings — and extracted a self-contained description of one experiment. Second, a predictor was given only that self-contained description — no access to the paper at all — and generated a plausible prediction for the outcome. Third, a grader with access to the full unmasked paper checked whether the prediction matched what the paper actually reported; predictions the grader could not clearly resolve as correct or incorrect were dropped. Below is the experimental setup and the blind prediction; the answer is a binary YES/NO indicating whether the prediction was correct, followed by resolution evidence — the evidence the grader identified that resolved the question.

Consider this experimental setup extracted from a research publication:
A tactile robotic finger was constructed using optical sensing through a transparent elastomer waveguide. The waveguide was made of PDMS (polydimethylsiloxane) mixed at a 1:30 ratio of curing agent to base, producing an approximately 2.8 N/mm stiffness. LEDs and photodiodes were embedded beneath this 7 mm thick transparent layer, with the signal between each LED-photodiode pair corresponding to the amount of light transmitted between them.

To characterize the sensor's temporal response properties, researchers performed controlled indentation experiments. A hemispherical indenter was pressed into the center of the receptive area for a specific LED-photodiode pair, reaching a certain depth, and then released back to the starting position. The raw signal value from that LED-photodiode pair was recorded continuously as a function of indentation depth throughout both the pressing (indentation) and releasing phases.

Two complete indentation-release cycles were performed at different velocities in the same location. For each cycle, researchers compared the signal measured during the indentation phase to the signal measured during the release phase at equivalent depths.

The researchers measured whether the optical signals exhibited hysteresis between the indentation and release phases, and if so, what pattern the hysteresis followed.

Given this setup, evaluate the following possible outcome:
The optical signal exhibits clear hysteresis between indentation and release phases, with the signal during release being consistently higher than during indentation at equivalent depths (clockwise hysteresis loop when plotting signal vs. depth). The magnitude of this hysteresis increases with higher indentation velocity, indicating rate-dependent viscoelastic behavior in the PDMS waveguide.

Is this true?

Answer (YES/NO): NO